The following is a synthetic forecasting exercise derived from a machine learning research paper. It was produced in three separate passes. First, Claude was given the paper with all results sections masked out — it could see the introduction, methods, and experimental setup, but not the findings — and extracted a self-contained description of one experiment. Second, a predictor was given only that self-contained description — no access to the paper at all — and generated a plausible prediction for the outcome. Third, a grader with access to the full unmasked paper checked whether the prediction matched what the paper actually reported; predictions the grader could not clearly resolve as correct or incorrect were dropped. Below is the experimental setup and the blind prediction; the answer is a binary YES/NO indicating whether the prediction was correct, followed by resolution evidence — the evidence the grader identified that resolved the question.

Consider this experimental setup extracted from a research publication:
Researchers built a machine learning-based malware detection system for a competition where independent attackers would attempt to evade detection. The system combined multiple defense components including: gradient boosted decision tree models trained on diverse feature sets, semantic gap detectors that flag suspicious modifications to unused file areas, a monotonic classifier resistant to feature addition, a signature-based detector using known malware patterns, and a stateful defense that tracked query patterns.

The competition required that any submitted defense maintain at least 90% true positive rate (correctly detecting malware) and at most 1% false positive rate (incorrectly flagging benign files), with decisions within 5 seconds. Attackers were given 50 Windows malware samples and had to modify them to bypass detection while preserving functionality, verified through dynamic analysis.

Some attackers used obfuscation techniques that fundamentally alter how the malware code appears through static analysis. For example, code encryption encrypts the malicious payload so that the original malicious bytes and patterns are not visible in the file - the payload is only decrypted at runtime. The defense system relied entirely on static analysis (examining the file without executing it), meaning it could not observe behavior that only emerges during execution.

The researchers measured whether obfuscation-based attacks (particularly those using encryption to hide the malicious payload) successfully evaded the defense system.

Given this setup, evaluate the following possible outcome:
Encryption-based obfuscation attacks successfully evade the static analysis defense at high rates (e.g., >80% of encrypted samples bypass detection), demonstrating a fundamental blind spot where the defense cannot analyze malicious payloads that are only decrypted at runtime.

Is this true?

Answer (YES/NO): YES